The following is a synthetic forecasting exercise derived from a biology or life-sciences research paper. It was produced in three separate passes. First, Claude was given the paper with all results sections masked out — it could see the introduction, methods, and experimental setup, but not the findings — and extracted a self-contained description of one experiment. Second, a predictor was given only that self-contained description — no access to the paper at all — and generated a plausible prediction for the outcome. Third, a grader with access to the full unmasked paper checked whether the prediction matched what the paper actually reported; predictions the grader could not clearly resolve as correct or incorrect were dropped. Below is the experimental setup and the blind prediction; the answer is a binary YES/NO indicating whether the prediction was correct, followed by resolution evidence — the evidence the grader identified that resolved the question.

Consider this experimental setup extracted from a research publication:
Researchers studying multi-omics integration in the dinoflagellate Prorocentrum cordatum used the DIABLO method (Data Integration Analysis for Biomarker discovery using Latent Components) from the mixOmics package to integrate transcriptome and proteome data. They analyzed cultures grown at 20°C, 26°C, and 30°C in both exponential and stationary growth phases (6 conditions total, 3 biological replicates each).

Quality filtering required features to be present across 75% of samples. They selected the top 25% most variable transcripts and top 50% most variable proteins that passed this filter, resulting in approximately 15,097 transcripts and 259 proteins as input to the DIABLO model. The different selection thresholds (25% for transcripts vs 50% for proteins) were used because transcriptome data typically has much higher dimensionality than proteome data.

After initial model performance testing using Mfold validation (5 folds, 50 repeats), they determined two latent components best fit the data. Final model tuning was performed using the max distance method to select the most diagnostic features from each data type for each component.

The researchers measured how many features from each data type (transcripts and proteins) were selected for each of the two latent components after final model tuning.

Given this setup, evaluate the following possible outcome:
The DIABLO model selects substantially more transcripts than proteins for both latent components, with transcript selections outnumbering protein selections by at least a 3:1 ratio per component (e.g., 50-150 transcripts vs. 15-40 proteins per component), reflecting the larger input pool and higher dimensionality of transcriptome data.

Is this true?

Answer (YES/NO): NO